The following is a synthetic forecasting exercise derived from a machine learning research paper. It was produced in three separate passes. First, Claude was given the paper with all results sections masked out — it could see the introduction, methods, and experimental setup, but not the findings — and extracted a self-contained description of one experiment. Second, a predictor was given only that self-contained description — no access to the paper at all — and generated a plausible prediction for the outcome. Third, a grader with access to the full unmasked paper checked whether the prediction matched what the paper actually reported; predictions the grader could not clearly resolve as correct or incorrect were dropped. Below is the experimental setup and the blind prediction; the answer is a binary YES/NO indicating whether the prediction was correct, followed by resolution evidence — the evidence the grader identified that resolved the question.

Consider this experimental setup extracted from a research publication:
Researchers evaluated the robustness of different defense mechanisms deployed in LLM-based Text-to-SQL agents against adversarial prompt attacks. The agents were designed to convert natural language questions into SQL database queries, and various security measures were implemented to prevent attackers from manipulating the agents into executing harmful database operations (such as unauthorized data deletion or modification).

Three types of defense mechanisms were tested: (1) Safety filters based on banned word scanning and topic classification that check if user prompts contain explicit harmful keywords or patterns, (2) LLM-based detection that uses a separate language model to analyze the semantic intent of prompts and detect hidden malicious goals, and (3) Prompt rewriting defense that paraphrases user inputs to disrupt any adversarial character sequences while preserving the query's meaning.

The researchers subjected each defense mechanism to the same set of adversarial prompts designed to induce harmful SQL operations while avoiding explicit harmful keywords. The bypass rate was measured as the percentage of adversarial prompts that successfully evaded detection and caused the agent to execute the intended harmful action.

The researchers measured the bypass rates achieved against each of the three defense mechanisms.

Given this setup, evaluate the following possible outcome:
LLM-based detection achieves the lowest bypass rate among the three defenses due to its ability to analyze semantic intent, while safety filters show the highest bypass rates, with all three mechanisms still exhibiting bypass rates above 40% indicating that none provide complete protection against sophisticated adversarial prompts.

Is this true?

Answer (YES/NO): YES